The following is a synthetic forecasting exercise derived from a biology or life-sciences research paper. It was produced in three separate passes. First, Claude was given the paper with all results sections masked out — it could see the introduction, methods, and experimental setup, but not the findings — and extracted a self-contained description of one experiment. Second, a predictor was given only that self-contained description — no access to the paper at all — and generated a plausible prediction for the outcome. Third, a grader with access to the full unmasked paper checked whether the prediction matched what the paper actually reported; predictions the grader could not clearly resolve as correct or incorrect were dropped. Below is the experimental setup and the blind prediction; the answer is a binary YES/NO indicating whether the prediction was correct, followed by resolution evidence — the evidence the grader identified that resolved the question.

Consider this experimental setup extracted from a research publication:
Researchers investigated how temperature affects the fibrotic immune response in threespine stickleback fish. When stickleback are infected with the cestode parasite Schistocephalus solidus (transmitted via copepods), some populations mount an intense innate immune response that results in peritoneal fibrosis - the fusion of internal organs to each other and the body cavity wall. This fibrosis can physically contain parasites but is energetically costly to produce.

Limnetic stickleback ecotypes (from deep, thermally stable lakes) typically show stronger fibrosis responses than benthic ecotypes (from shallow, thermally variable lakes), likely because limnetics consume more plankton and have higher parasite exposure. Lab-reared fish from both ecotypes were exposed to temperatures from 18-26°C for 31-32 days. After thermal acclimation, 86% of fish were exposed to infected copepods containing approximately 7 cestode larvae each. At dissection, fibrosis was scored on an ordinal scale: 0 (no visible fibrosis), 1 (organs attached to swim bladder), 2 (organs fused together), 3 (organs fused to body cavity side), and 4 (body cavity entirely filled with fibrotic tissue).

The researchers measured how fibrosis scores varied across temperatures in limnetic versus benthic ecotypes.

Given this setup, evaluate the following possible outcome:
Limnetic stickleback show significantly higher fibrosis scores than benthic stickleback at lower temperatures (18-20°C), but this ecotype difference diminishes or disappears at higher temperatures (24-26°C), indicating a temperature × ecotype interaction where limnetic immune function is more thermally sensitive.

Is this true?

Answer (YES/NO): NO